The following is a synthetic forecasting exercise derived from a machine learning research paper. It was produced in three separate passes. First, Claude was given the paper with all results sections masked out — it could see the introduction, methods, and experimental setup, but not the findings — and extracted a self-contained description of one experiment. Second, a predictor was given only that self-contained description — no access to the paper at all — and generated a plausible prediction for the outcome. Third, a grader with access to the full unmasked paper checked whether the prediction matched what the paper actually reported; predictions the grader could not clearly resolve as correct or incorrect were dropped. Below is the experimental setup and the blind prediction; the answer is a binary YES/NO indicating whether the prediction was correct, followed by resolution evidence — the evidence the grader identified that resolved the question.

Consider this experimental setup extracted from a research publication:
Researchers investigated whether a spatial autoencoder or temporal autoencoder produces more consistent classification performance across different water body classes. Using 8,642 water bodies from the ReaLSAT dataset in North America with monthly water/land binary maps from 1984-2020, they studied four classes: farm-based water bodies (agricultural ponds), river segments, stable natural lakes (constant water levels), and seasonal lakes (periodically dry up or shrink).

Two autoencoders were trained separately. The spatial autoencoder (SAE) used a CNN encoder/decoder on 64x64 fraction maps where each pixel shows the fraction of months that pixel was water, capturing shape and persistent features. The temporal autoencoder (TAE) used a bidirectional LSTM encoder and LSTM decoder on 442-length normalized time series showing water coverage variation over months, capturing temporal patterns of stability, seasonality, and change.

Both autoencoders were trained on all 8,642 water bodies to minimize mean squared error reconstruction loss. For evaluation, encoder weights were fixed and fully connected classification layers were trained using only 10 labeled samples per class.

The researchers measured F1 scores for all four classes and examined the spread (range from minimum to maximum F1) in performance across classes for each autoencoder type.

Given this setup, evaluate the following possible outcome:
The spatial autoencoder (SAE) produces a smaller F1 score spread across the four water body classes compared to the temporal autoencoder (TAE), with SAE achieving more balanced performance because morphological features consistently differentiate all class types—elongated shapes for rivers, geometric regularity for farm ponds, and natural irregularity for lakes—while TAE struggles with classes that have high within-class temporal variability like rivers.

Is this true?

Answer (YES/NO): NO